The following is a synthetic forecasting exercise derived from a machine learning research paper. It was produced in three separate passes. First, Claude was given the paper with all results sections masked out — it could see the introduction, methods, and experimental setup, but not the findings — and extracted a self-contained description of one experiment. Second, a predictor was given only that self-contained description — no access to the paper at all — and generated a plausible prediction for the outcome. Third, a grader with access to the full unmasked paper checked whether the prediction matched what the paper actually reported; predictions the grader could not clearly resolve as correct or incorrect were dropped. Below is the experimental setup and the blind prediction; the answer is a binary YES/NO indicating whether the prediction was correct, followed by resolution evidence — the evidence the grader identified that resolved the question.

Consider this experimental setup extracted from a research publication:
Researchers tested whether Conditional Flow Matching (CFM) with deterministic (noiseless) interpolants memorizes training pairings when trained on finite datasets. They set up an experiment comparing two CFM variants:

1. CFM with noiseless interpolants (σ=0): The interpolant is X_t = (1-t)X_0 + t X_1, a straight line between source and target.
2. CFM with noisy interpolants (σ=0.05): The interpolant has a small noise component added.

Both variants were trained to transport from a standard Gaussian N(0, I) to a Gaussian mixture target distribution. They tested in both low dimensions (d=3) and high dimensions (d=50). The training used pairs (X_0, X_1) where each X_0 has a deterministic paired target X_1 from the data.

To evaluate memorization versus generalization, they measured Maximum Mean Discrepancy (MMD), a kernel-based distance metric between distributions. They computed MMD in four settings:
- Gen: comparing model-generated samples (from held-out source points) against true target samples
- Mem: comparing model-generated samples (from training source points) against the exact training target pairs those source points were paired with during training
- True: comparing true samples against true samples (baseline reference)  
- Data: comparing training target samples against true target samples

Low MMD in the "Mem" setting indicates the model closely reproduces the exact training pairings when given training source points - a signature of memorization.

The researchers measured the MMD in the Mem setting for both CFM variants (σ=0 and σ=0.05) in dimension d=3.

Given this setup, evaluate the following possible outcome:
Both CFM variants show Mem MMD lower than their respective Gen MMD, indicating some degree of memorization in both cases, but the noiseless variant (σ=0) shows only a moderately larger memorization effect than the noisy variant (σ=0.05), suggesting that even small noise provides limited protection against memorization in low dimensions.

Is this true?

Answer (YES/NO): NO